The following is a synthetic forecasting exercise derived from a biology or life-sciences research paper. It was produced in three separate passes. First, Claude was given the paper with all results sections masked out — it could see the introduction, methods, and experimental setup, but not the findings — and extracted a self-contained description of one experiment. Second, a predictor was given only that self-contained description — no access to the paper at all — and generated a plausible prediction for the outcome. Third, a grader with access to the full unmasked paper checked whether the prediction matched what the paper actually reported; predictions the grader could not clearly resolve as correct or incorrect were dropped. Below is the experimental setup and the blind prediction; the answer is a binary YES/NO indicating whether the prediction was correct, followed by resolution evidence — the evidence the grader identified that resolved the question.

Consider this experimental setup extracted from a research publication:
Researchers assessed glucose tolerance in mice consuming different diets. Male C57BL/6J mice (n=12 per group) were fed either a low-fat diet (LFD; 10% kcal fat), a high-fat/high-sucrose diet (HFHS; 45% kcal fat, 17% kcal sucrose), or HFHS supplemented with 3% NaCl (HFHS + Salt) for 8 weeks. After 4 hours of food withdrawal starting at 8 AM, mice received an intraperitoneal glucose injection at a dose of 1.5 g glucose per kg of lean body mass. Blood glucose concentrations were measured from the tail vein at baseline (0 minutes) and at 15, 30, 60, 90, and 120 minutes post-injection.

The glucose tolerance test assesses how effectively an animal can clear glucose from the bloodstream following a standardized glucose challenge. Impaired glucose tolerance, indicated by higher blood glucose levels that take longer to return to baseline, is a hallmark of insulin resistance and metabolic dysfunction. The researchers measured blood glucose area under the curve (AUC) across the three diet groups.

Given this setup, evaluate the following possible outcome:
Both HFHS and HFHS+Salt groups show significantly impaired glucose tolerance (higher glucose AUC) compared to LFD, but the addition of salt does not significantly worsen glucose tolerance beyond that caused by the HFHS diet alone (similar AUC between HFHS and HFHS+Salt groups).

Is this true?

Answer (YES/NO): NO